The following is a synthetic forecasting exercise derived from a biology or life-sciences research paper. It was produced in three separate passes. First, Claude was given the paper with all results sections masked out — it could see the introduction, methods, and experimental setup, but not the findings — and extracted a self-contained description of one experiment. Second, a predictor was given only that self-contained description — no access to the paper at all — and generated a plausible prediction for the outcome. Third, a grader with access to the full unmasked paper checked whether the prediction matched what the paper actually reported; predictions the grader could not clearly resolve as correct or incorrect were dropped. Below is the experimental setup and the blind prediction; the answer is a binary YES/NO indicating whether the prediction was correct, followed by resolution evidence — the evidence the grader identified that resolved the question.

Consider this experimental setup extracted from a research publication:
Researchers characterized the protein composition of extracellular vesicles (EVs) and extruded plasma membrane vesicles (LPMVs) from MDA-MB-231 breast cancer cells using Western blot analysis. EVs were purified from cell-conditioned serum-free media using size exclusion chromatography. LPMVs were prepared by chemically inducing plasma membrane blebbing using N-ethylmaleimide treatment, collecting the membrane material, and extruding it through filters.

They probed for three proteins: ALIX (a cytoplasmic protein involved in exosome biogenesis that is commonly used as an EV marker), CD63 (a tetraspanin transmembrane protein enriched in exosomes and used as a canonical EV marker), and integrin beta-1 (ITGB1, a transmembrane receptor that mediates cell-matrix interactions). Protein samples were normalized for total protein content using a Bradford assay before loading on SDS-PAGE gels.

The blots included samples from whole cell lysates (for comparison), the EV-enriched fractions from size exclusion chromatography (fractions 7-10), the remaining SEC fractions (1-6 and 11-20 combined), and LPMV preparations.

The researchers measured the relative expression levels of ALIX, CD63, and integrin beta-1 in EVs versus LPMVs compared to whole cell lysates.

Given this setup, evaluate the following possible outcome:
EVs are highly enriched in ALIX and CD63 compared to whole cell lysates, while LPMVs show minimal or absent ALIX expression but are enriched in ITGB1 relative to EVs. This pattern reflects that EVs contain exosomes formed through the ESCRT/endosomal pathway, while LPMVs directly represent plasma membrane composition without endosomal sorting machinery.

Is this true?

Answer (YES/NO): NO